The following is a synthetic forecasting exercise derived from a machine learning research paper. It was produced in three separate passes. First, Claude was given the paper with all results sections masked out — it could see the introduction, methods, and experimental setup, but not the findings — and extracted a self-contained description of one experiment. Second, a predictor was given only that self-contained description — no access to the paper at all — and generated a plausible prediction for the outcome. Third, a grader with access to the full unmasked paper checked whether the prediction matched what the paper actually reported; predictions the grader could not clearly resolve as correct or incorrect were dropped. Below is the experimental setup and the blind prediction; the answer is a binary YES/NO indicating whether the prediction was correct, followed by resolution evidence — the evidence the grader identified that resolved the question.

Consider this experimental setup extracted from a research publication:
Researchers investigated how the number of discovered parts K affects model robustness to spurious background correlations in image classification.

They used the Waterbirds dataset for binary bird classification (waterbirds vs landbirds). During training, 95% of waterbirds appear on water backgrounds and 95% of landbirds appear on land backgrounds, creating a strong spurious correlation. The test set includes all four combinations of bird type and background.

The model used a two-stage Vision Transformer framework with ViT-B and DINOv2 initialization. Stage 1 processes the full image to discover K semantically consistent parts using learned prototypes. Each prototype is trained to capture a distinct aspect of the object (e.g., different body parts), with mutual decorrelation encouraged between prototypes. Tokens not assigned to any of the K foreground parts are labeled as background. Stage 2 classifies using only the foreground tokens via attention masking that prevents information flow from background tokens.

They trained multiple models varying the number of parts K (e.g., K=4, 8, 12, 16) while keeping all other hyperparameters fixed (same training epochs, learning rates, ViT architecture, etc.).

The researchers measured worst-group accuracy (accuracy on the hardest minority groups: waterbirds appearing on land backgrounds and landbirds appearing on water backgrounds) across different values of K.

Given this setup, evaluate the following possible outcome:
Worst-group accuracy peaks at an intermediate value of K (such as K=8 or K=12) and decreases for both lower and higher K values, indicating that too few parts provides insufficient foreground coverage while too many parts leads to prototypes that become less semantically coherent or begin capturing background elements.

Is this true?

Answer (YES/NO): NO